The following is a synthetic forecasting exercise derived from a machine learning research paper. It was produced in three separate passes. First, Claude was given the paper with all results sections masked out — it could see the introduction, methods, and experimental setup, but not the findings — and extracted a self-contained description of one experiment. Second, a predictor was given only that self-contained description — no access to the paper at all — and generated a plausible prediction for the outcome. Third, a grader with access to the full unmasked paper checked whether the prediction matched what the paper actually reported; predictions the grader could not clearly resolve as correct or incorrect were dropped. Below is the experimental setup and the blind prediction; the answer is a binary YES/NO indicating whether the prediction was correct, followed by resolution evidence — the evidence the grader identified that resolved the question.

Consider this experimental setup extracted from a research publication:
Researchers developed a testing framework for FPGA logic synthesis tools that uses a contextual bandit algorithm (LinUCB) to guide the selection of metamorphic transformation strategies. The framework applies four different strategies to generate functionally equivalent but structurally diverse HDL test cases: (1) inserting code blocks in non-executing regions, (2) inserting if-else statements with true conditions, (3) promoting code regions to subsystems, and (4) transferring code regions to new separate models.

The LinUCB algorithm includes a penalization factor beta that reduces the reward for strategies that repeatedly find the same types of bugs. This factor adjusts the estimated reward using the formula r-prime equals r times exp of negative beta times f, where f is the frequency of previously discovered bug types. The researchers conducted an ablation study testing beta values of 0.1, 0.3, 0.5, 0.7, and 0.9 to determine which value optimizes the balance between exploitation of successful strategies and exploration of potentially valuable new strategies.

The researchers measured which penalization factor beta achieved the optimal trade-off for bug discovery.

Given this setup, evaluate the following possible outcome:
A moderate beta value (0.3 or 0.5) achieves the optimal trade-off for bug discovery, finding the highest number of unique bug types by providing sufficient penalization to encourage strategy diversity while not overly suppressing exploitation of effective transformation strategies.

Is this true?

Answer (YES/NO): YES